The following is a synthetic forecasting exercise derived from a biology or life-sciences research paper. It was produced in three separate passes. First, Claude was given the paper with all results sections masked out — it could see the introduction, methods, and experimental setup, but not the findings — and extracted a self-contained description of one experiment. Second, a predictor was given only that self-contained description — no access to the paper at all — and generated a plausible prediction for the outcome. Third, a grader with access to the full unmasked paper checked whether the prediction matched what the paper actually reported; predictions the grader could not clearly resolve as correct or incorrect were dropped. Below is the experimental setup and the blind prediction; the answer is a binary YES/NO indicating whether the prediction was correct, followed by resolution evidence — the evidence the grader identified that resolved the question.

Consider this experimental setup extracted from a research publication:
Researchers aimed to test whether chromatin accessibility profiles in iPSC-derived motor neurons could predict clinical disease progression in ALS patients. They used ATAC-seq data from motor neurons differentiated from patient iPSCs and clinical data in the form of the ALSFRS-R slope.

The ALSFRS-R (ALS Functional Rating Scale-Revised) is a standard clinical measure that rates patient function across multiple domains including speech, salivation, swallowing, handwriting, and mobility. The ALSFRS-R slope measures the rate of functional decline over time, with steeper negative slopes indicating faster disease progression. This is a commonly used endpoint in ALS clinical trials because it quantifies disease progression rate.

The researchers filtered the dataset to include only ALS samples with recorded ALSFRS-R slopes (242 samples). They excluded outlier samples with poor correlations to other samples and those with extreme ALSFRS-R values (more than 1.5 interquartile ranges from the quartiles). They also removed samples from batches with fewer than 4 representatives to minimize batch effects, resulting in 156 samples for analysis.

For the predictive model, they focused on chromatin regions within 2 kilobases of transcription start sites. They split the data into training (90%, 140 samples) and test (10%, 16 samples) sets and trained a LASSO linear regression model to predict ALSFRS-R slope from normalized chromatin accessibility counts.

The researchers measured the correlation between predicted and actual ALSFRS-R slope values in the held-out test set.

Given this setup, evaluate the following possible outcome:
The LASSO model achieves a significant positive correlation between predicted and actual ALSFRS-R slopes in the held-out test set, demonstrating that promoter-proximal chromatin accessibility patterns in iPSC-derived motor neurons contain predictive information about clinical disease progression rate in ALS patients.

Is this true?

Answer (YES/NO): YES